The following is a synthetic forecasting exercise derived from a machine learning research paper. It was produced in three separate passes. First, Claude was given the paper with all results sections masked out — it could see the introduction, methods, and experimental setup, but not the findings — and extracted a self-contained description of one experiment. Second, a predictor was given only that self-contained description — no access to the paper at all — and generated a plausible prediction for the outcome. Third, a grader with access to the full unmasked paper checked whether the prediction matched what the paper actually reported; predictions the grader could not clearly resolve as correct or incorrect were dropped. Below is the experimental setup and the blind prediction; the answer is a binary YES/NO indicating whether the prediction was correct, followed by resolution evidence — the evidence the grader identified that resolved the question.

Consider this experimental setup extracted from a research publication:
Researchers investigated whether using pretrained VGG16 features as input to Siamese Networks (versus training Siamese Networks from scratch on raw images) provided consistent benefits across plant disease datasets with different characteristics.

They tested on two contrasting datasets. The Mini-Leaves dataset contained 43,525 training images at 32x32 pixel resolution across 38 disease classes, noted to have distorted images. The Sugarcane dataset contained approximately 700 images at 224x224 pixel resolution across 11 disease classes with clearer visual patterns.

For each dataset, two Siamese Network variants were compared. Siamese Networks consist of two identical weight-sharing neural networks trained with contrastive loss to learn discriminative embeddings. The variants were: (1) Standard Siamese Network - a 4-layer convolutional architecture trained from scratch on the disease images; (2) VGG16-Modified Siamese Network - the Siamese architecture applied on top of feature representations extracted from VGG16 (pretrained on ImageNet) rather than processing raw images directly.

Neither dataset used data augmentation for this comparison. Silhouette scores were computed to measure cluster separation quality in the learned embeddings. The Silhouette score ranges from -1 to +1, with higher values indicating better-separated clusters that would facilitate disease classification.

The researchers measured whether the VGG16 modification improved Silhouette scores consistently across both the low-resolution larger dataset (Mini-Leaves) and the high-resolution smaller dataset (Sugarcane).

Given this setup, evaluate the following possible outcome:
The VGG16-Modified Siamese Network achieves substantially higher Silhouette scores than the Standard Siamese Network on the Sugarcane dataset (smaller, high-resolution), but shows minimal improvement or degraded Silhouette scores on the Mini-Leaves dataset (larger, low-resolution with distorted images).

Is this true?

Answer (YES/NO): NO